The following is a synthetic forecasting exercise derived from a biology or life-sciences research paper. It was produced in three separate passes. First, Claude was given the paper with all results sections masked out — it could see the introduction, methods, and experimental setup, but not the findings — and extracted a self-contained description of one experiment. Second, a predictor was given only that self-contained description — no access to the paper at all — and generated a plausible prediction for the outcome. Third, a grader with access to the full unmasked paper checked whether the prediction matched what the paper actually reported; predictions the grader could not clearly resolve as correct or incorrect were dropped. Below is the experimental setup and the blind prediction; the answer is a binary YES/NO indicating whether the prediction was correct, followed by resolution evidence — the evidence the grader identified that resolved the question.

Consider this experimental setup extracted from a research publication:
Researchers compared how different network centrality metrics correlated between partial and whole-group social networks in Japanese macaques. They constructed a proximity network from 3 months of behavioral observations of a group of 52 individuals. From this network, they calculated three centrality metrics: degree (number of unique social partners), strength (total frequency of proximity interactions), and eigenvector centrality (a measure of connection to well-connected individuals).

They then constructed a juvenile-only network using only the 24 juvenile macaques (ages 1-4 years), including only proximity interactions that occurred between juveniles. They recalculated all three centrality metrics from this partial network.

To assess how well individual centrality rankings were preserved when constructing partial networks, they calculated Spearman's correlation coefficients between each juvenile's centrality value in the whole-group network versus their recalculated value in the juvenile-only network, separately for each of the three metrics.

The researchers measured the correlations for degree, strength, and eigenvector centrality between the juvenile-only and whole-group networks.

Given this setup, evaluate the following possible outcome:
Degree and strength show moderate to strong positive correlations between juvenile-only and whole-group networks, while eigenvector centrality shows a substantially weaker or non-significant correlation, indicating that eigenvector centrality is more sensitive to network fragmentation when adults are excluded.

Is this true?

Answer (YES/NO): NO